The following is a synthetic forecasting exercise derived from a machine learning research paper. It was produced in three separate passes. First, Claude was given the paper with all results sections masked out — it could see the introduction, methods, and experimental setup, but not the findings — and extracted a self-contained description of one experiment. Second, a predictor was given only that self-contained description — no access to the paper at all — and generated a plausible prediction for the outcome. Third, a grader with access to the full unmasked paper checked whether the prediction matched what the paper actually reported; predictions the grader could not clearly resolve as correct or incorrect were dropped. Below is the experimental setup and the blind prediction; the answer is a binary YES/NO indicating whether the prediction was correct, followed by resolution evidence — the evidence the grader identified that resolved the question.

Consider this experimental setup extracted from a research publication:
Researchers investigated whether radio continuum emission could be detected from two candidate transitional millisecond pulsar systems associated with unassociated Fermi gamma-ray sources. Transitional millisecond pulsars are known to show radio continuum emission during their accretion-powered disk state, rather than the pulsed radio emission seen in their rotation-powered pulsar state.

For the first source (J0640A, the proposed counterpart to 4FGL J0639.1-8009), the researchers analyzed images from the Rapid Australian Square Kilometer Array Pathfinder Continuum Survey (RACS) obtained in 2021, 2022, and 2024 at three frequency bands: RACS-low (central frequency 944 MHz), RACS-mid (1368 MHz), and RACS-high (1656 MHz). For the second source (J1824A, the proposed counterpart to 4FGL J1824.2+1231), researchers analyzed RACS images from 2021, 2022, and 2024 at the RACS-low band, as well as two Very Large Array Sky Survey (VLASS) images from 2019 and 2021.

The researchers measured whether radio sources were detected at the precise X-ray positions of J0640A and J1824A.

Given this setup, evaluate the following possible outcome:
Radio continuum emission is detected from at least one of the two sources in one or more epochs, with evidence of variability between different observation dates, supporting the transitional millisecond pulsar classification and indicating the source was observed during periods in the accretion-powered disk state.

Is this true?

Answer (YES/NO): NO